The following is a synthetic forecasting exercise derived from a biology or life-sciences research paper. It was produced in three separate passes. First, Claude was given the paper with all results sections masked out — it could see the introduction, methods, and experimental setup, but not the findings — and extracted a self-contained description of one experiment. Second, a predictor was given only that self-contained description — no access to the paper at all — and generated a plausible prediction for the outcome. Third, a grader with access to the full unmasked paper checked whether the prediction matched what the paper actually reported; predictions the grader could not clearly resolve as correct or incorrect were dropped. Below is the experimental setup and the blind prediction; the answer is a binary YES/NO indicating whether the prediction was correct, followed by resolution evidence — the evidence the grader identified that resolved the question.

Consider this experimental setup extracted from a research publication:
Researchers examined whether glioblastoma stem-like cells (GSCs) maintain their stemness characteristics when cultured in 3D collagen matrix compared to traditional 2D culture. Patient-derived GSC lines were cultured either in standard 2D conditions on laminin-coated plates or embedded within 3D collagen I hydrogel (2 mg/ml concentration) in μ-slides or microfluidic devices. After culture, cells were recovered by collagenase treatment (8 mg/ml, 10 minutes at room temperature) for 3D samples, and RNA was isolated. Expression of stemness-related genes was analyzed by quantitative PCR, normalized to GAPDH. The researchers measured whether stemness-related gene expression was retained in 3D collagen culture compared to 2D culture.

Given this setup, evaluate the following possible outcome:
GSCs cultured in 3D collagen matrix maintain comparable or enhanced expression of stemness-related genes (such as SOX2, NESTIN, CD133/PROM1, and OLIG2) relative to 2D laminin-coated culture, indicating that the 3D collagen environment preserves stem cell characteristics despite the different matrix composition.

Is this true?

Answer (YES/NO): YES